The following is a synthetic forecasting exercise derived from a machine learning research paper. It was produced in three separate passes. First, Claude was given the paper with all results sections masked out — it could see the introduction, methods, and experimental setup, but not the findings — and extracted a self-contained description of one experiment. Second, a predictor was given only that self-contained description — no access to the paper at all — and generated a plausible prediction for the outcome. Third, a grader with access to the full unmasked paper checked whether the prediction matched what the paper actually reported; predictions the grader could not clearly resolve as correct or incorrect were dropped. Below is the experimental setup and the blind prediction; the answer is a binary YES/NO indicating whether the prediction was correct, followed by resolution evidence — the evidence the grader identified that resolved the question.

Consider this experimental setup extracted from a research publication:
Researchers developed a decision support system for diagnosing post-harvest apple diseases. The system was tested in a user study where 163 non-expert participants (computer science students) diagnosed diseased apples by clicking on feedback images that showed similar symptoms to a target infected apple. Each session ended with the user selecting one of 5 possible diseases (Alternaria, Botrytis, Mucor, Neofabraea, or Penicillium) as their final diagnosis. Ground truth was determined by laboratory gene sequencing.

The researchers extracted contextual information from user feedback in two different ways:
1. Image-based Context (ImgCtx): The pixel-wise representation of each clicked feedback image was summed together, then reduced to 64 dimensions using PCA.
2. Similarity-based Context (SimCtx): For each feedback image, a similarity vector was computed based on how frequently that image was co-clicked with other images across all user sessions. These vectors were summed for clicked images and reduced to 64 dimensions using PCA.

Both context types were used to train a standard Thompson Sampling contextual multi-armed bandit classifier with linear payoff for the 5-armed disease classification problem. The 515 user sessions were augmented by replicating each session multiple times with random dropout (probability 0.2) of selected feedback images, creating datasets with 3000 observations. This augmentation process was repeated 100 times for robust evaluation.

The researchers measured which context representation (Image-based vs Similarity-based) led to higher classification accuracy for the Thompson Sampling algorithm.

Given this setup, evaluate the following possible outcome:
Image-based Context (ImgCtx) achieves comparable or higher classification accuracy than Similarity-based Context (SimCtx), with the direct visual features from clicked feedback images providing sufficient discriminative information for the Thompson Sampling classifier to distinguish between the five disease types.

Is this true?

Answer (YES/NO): NO